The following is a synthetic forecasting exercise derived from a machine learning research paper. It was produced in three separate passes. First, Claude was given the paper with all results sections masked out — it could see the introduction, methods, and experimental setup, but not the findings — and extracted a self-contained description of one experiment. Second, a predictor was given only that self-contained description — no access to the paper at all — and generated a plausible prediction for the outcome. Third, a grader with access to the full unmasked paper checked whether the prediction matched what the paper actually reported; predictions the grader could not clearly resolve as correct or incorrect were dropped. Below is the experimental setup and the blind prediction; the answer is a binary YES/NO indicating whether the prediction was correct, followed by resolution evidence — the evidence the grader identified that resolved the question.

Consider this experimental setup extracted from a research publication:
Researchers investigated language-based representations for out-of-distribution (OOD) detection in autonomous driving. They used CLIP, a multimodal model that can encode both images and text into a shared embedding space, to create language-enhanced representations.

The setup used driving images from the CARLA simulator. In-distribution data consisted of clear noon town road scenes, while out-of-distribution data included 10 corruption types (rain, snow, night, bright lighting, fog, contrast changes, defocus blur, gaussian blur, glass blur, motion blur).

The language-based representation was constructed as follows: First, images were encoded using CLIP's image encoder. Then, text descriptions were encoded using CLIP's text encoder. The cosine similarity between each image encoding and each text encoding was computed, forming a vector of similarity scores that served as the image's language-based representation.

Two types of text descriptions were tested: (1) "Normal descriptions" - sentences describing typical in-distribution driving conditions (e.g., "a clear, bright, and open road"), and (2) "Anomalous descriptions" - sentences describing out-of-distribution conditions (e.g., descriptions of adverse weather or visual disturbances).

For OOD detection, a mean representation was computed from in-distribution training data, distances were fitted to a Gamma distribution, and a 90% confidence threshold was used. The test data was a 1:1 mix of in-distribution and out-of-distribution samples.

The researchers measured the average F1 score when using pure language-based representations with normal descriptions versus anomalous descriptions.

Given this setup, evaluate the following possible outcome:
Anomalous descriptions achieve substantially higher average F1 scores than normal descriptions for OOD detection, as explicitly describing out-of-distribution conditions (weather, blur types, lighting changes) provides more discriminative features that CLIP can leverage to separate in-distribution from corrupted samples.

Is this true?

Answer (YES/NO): NO